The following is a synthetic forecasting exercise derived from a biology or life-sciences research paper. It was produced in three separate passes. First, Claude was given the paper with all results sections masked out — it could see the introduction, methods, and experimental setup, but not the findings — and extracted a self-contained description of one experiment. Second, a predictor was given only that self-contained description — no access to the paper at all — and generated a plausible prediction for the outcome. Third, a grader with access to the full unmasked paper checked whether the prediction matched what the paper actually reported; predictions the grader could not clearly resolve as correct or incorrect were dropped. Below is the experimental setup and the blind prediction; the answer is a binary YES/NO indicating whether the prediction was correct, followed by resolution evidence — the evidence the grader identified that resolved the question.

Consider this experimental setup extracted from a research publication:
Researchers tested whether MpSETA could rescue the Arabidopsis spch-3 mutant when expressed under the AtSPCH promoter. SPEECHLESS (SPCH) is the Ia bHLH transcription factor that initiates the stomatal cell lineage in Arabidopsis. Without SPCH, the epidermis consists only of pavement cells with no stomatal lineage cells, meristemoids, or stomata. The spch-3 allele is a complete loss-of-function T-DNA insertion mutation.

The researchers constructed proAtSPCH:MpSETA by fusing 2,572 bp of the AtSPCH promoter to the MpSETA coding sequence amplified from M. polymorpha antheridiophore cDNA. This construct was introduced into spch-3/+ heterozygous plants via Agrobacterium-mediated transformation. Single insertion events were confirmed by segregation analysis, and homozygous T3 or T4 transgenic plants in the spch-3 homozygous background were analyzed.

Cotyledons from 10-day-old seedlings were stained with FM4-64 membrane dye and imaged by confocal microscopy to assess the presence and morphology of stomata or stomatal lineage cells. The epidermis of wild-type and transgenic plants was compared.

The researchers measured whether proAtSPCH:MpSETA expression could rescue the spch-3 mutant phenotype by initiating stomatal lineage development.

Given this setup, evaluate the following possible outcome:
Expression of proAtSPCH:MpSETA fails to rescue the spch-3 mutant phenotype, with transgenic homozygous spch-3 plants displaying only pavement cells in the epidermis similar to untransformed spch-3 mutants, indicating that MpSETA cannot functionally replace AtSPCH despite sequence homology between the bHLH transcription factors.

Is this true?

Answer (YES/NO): YES